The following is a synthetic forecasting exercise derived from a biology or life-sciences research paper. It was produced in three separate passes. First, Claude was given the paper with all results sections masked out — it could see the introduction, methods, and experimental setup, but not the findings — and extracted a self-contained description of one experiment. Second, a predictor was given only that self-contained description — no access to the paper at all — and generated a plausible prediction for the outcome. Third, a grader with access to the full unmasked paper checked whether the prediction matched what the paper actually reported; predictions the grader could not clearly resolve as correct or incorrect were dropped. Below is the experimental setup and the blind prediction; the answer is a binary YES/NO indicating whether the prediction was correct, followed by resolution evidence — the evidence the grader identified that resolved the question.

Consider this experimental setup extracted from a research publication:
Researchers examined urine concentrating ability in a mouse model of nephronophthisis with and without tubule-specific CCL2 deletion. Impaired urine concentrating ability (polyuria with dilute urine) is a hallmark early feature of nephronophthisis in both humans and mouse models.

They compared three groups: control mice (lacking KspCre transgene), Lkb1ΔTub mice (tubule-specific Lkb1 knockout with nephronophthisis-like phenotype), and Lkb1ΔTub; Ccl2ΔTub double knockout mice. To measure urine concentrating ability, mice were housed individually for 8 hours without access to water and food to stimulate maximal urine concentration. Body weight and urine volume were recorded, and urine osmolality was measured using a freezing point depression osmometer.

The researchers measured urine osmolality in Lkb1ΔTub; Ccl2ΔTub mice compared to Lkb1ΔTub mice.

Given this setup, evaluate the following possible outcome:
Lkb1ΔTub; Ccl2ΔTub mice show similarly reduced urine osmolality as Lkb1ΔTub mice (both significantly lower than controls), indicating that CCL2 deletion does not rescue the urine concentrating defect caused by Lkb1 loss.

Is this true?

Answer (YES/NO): YES